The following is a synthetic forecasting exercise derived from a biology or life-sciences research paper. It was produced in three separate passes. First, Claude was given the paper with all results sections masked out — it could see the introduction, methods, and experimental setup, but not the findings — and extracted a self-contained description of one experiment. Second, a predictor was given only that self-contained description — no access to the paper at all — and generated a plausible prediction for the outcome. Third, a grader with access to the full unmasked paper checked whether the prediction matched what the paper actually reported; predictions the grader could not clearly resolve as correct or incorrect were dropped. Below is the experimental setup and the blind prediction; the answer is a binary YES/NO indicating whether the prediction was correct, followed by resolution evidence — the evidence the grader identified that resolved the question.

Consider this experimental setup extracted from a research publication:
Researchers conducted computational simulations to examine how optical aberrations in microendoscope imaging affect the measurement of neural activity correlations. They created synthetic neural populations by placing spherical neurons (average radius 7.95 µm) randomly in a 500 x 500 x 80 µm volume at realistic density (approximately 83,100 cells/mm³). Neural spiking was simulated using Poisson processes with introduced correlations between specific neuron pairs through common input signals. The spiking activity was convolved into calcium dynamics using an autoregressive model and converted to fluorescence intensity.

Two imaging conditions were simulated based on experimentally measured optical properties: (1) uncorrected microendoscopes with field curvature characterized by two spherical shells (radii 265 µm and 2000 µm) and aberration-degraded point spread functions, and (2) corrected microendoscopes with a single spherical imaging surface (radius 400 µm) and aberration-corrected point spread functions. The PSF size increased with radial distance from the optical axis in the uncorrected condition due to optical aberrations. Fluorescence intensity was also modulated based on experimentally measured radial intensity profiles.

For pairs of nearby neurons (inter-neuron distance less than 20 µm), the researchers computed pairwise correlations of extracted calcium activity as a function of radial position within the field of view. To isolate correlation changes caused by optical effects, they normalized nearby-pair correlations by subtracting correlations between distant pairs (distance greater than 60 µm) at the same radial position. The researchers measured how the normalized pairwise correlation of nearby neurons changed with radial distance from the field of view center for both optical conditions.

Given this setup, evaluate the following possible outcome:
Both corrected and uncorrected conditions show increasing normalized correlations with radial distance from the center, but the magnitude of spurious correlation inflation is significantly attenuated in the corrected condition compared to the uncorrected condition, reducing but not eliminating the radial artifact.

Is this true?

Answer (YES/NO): NO